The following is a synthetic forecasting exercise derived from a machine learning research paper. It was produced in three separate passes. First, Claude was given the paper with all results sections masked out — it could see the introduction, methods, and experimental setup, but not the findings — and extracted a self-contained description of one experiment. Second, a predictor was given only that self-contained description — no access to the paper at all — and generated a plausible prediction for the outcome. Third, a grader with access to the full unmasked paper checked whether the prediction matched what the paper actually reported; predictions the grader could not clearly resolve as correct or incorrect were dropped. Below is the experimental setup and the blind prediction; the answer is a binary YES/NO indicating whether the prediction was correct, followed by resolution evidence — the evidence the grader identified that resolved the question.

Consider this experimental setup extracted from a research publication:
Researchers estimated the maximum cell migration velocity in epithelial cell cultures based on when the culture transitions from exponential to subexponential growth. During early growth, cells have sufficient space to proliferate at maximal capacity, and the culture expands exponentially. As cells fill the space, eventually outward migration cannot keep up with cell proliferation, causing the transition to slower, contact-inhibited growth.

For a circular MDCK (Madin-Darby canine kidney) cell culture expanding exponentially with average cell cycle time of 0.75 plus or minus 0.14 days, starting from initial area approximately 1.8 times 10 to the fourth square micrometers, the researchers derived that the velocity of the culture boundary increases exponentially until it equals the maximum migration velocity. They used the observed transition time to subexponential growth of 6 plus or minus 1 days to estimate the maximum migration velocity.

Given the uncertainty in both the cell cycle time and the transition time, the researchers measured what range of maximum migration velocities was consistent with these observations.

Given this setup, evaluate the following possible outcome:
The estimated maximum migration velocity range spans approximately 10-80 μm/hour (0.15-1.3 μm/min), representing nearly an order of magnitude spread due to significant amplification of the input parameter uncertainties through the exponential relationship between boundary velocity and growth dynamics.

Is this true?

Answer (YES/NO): NO